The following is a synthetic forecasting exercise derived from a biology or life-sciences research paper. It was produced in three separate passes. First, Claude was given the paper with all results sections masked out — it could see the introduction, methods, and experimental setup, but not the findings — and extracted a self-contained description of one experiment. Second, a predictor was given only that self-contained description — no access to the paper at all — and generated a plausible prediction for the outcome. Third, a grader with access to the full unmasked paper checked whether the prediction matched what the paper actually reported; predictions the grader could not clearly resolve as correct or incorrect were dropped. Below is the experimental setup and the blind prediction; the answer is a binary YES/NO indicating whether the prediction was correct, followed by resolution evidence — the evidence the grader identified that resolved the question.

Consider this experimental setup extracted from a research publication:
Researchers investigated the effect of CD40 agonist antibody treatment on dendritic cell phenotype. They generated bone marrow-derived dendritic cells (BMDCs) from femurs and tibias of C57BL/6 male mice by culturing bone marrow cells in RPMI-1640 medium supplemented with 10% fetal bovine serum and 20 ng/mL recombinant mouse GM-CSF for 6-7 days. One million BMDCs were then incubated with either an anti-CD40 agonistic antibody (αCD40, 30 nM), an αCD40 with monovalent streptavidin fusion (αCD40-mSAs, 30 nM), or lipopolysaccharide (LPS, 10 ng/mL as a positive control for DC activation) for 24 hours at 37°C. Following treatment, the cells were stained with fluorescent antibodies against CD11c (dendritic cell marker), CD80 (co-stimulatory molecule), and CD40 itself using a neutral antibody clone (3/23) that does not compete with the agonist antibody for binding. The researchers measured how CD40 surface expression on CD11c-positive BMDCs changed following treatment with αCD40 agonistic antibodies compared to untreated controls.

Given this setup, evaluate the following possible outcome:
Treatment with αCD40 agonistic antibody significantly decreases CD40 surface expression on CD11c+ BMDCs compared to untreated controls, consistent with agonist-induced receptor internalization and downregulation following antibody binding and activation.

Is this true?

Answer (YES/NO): NO